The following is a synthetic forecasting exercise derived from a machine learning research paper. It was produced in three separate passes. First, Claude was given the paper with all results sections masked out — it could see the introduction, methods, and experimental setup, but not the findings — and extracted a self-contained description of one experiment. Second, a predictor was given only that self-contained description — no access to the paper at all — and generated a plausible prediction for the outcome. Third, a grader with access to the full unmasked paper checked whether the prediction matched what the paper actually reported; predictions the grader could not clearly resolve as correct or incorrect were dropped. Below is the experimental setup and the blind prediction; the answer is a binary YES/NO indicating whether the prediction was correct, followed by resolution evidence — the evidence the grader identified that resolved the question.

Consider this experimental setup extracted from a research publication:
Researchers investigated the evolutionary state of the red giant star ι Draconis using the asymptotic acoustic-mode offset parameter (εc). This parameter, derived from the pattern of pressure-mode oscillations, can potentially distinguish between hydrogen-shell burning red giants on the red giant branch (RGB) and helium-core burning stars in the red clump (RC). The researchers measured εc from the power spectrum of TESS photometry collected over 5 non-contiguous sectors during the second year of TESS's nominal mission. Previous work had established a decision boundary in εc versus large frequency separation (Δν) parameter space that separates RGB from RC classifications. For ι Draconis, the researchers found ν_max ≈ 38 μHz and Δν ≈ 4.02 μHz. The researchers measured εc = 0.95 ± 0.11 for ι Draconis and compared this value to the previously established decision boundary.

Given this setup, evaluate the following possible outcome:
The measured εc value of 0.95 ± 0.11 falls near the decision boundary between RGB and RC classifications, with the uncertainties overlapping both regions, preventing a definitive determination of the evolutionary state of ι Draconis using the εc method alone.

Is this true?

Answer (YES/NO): YES